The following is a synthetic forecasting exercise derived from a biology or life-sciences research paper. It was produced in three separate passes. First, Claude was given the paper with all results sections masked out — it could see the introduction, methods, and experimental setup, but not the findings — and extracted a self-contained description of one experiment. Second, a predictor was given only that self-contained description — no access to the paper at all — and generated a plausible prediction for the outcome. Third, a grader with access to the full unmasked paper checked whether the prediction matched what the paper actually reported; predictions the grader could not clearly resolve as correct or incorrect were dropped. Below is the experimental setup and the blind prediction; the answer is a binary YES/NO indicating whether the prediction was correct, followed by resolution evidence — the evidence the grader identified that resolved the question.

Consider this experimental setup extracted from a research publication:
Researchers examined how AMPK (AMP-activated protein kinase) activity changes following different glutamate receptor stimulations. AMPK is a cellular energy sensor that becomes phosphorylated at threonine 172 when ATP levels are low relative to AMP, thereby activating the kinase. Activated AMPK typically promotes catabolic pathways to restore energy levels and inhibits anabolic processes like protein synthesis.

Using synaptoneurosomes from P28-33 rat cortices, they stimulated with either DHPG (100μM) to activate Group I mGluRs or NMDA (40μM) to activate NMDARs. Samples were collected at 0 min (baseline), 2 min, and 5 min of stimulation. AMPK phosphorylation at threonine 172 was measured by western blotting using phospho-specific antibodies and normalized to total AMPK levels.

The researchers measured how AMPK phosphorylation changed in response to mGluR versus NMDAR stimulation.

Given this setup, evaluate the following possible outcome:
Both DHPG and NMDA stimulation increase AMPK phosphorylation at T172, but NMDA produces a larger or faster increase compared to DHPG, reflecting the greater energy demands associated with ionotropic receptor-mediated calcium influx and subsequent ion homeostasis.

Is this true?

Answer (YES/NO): NO